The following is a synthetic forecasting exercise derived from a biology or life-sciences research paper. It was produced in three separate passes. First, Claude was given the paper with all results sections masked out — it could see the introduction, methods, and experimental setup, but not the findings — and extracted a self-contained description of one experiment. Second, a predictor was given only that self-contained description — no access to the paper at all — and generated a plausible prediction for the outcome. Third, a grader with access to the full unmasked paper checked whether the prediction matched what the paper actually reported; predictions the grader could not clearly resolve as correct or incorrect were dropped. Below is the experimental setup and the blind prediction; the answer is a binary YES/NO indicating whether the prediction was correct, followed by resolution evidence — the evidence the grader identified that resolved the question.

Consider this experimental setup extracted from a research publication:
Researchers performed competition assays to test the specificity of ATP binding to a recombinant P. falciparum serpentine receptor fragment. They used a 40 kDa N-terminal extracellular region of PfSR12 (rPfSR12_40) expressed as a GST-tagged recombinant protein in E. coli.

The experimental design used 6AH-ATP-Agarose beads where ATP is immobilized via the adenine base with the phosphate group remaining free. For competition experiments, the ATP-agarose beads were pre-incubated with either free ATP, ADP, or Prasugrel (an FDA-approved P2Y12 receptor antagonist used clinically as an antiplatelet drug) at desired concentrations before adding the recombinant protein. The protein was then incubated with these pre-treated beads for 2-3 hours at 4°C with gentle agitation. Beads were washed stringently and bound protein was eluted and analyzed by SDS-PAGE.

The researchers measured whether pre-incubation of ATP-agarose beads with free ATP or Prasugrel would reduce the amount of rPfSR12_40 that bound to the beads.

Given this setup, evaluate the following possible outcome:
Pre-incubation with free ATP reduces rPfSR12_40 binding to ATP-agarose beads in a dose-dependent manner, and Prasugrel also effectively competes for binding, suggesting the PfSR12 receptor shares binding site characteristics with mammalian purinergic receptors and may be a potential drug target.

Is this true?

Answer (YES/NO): YES